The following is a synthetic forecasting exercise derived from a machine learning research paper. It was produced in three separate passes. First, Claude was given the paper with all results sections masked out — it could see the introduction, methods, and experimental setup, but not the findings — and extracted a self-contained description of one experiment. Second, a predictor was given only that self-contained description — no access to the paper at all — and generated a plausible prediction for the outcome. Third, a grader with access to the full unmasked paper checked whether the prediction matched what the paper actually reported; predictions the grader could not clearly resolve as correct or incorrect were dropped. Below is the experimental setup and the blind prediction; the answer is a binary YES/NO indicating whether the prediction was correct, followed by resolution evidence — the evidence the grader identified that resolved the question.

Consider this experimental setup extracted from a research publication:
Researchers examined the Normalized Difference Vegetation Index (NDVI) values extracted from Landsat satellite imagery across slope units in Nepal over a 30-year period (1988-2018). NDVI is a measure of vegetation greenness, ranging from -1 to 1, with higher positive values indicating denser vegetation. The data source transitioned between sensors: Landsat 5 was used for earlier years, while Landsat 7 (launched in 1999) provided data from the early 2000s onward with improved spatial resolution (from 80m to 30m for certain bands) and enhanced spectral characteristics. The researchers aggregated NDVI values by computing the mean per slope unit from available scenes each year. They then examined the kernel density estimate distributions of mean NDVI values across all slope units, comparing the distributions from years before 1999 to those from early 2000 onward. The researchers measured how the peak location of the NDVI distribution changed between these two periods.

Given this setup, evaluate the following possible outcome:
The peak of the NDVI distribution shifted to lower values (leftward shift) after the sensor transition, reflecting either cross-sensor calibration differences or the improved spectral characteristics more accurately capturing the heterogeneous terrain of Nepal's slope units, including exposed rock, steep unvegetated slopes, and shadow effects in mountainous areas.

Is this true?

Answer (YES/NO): NO